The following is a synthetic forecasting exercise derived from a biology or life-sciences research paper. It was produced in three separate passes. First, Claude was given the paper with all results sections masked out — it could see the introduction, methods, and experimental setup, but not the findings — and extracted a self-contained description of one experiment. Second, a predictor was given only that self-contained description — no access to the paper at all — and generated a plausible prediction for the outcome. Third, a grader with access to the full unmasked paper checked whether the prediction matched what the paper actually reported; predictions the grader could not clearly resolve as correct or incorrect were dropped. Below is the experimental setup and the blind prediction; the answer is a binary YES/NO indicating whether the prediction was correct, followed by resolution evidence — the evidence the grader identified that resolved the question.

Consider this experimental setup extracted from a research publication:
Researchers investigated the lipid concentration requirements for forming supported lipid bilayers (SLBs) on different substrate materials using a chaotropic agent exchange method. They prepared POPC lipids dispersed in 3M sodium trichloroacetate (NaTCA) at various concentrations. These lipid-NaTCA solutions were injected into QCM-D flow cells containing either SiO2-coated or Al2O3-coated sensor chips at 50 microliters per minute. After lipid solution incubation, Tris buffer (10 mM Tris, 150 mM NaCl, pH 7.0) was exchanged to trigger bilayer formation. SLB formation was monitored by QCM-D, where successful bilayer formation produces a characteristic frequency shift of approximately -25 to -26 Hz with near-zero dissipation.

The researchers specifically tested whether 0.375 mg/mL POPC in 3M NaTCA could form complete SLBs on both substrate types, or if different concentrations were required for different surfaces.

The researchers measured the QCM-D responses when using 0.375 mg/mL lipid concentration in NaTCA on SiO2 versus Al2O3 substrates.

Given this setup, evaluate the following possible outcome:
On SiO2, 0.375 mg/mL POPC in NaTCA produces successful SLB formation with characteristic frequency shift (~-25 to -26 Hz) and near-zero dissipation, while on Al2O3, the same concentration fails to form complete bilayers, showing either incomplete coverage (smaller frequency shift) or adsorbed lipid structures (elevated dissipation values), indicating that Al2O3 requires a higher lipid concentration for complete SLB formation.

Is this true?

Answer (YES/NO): NO